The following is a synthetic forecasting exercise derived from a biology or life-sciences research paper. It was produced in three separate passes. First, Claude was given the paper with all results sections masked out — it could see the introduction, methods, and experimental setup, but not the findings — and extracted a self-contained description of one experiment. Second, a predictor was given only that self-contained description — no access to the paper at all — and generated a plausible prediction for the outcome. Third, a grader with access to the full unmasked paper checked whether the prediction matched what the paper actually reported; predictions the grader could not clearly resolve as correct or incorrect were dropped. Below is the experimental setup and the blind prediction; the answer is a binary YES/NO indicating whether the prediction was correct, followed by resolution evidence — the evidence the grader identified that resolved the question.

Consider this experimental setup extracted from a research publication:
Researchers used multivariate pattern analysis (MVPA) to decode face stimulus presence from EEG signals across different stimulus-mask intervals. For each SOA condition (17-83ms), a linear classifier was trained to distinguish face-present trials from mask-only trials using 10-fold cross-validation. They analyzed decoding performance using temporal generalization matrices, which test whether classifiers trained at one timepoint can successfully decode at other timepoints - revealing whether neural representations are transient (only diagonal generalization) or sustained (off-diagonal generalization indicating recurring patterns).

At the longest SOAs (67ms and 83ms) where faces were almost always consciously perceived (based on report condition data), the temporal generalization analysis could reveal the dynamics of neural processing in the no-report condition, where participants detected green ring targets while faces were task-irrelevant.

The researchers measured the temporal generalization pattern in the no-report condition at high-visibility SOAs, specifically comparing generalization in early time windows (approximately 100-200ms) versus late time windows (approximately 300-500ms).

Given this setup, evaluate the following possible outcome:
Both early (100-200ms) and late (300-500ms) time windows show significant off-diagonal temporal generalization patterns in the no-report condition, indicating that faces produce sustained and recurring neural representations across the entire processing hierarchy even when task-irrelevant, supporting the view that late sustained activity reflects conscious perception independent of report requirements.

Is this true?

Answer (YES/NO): NO